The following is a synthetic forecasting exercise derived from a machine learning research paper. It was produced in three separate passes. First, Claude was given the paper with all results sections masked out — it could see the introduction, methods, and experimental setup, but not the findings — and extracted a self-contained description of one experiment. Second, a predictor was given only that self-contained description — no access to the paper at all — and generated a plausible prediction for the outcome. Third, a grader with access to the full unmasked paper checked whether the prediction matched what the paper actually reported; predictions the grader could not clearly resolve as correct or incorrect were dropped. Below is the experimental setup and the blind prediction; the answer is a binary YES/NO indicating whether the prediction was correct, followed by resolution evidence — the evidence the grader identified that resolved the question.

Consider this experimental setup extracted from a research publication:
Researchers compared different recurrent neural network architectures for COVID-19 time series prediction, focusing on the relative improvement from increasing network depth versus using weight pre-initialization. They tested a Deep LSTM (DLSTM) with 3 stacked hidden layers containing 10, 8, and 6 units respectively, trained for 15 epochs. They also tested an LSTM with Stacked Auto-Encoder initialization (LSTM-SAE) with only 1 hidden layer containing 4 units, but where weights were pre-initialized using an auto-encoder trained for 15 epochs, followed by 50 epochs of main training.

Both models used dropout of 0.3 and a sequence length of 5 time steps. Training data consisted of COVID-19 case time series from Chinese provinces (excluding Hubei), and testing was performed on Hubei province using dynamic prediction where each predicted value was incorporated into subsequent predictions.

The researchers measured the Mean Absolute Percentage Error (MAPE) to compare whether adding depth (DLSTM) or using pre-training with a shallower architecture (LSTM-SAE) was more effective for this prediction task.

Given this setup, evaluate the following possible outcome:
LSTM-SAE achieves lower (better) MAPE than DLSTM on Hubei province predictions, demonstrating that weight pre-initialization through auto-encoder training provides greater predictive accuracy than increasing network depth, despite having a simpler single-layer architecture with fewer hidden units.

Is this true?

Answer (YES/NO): YES